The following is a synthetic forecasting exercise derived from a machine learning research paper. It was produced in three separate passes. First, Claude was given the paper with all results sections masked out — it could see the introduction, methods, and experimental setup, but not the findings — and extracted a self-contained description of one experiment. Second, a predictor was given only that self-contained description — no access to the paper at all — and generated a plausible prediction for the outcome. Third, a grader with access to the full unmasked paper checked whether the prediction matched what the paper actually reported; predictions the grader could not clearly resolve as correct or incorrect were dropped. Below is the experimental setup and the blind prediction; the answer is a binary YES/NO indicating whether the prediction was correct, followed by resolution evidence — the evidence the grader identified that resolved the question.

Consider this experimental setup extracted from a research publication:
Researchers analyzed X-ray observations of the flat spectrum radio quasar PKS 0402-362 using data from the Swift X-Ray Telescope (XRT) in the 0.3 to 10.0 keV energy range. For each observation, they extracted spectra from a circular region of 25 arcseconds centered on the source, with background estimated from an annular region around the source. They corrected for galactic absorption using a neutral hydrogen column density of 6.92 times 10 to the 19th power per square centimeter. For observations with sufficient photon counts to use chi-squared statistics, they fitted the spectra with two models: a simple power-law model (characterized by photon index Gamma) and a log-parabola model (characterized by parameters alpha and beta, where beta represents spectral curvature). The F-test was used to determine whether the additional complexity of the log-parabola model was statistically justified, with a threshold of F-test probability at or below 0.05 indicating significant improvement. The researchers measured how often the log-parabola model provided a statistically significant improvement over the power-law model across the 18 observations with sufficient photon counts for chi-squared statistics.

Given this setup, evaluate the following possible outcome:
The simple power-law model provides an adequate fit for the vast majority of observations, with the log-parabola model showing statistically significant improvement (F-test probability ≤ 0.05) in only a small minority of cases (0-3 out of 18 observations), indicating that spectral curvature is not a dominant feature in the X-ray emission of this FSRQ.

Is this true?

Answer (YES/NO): YES